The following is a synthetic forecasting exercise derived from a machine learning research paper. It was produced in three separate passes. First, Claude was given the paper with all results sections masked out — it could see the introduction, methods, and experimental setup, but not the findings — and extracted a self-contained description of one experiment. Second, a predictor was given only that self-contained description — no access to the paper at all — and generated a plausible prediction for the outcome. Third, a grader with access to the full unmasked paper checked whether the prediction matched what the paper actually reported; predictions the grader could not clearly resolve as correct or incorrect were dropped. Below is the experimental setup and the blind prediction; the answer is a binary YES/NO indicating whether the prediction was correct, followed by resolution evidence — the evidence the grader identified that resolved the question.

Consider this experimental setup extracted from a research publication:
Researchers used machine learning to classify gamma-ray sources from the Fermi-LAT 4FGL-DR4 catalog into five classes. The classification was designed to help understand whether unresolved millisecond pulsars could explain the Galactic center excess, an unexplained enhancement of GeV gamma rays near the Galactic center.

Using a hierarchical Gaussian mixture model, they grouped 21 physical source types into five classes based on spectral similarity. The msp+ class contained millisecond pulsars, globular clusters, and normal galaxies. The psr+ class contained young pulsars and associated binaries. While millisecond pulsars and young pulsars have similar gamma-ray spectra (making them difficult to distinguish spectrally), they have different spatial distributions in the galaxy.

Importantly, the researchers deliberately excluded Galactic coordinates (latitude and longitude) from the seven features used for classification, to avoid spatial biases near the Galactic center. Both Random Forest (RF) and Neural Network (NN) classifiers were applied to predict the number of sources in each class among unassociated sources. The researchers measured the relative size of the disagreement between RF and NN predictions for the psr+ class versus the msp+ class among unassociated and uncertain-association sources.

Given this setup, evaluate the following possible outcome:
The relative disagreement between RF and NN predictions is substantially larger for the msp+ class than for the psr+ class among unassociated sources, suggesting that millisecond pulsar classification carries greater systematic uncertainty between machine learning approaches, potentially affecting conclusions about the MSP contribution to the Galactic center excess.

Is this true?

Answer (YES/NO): NO